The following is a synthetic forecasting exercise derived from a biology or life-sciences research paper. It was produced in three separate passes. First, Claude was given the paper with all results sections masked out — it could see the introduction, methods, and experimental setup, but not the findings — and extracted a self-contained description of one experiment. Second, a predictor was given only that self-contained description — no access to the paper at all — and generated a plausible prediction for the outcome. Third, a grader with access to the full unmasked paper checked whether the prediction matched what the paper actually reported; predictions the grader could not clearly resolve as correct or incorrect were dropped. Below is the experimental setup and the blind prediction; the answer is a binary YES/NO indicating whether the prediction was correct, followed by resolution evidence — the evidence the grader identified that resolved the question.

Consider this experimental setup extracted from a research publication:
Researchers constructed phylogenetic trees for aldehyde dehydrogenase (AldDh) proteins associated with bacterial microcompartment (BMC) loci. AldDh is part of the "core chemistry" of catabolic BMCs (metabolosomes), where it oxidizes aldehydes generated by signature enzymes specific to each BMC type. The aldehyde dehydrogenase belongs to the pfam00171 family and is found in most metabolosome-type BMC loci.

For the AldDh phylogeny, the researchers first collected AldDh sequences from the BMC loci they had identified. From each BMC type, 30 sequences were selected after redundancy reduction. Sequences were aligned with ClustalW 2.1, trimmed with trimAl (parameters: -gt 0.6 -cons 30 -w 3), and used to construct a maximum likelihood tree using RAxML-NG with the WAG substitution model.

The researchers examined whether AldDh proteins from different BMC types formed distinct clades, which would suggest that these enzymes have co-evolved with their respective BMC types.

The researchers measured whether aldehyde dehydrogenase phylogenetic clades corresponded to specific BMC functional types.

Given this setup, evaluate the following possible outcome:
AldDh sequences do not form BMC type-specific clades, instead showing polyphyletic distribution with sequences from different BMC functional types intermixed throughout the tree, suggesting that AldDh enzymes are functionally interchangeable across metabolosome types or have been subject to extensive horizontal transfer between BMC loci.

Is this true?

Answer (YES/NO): NO